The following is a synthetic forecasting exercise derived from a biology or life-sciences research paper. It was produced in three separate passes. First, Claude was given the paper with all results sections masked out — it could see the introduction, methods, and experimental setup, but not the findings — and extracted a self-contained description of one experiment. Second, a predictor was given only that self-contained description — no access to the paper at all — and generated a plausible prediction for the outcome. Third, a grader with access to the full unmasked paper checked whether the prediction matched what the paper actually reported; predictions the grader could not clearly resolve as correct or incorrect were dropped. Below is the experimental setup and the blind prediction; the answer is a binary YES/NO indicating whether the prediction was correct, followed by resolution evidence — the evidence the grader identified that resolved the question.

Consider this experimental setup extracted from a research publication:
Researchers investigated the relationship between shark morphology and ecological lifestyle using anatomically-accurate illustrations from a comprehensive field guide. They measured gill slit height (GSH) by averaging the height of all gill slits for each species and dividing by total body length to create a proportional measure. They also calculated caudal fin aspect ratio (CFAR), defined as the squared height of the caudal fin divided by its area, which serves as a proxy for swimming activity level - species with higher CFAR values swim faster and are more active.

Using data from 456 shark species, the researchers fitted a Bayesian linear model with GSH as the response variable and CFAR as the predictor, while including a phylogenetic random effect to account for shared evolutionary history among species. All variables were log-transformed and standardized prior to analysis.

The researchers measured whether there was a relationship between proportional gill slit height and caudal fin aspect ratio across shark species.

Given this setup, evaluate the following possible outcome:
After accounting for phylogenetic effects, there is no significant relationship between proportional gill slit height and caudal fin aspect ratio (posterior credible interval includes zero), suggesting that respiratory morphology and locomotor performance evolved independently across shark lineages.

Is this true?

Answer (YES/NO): NO